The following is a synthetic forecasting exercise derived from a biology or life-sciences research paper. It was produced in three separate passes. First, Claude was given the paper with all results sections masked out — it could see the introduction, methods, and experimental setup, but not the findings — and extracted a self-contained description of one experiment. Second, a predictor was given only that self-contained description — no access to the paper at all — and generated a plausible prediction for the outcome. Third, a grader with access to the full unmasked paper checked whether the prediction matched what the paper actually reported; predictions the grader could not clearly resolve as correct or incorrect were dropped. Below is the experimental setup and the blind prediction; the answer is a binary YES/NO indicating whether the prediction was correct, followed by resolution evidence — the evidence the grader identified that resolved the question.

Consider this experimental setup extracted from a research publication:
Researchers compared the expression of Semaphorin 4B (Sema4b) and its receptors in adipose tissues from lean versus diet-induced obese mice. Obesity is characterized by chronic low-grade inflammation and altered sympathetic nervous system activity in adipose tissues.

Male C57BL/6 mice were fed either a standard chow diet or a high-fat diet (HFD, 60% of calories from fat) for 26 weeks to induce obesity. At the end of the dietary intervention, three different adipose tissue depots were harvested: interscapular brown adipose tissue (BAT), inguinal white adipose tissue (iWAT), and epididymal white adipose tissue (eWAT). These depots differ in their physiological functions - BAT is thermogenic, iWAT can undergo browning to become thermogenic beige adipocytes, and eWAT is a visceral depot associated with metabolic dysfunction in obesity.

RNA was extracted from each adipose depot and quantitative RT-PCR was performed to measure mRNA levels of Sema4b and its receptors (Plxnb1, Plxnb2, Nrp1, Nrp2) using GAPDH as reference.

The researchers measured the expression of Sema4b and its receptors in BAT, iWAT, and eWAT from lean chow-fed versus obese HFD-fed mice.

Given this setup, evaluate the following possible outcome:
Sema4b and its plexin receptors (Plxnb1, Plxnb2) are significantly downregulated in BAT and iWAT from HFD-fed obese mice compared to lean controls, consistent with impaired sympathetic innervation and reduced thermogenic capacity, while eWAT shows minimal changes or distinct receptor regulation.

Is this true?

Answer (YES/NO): NO